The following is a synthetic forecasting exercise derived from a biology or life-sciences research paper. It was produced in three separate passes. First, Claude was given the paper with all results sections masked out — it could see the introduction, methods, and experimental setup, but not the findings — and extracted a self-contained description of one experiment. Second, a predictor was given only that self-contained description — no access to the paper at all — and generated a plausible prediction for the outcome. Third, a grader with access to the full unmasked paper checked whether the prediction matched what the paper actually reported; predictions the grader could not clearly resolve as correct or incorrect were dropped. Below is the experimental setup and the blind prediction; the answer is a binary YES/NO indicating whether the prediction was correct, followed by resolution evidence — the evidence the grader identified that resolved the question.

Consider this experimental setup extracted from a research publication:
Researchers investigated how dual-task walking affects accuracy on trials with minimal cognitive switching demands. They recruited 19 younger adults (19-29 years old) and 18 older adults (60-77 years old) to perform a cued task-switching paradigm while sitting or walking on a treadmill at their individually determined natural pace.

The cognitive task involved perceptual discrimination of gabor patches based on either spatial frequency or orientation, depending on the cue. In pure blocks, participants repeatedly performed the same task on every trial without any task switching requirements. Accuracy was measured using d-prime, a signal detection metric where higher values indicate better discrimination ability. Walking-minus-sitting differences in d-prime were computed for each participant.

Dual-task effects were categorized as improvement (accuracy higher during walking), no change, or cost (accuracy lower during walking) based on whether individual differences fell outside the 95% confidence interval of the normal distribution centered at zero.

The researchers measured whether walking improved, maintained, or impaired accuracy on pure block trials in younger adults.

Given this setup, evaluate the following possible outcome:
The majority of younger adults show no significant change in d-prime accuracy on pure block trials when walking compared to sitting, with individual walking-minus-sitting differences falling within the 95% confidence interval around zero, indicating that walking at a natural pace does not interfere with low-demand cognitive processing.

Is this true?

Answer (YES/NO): NO